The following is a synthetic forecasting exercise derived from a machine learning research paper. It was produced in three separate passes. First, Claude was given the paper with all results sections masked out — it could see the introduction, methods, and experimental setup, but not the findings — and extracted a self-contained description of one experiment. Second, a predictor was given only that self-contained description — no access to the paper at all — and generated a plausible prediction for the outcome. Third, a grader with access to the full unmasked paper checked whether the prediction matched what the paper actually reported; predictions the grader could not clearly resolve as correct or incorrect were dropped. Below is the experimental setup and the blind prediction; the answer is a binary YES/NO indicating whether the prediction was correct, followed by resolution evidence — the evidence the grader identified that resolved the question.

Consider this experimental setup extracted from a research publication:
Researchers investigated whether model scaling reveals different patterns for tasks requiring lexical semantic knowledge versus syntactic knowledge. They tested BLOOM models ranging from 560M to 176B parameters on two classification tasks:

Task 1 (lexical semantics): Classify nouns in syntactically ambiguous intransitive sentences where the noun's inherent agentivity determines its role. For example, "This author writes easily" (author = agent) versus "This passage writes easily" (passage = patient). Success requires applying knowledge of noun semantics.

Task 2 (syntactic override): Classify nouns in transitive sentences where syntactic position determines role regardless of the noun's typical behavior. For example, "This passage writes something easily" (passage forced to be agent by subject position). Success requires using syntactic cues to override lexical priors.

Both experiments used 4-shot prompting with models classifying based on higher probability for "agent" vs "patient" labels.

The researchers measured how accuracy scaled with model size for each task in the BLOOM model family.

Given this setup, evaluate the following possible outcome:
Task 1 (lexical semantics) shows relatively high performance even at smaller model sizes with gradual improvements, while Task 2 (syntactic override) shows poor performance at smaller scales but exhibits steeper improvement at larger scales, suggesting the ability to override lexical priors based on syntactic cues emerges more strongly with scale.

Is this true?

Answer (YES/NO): NO